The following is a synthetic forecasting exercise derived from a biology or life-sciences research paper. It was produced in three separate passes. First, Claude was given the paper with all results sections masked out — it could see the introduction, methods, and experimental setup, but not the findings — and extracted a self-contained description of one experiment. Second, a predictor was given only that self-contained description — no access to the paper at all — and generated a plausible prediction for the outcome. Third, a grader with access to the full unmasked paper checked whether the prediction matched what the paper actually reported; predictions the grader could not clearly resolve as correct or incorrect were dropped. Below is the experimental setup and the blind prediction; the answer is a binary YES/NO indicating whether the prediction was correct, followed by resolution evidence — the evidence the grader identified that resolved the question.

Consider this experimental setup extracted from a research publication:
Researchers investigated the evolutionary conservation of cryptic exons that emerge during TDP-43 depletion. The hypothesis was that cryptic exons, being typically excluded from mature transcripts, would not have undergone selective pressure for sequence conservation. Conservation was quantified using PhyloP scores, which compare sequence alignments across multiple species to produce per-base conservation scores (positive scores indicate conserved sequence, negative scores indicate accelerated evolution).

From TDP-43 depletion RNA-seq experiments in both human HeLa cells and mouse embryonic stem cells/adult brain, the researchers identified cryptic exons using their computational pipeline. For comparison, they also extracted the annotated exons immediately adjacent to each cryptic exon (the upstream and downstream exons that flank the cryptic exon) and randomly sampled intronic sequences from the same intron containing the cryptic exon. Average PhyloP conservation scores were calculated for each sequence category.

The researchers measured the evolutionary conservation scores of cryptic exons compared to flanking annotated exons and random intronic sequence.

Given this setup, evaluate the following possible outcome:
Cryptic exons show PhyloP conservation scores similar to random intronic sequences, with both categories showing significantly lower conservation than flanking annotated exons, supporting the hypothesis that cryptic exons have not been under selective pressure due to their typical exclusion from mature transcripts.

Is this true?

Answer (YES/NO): YES